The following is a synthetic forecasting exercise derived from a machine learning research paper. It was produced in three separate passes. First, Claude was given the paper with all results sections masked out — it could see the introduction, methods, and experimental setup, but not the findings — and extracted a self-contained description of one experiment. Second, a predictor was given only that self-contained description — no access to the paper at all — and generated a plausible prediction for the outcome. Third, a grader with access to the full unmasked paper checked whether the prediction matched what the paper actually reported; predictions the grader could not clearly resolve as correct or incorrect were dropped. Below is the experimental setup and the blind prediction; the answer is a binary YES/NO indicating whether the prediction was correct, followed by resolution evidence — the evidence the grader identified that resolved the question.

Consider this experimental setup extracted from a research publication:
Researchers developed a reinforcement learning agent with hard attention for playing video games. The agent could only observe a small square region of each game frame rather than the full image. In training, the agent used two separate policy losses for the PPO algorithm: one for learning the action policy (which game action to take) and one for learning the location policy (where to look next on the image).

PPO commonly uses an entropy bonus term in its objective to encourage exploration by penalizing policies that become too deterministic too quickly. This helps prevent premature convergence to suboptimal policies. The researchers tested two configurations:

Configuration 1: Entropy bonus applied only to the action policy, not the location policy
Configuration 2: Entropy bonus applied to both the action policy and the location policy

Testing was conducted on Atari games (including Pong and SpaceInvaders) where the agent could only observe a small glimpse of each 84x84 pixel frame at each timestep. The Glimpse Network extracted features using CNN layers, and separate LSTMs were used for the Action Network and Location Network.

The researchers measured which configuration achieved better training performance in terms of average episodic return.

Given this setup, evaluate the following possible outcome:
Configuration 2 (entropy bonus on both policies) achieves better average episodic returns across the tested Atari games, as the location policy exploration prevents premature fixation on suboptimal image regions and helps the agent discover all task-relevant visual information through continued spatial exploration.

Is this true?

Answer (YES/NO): NO